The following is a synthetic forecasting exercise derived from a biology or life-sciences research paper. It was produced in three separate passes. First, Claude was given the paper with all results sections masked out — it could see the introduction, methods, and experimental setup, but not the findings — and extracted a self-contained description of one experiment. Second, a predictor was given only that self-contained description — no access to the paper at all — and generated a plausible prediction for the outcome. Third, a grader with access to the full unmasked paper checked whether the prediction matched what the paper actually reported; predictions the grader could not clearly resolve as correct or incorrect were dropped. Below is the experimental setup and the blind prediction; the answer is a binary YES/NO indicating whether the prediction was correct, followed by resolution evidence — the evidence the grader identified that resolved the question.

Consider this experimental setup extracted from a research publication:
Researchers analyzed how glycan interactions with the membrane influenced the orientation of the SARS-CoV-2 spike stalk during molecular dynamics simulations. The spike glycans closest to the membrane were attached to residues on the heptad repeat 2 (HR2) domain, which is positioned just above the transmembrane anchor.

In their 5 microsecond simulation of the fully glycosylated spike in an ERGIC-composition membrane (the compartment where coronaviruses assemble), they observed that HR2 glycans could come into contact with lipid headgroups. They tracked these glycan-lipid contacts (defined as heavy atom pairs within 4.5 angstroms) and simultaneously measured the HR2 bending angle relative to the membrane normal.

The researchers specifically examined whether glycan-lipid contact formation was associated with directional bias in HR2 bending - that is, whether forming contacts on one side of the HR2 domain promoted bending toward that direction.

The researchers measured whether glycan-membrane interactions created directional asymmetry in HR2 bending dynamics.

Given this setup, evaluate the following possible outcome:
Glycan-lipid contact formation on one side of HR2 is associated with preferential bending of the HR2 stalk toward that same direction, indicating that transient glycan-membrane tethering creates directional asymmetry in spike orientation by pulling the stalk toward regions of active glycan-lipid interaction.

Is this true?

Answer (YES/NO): YES